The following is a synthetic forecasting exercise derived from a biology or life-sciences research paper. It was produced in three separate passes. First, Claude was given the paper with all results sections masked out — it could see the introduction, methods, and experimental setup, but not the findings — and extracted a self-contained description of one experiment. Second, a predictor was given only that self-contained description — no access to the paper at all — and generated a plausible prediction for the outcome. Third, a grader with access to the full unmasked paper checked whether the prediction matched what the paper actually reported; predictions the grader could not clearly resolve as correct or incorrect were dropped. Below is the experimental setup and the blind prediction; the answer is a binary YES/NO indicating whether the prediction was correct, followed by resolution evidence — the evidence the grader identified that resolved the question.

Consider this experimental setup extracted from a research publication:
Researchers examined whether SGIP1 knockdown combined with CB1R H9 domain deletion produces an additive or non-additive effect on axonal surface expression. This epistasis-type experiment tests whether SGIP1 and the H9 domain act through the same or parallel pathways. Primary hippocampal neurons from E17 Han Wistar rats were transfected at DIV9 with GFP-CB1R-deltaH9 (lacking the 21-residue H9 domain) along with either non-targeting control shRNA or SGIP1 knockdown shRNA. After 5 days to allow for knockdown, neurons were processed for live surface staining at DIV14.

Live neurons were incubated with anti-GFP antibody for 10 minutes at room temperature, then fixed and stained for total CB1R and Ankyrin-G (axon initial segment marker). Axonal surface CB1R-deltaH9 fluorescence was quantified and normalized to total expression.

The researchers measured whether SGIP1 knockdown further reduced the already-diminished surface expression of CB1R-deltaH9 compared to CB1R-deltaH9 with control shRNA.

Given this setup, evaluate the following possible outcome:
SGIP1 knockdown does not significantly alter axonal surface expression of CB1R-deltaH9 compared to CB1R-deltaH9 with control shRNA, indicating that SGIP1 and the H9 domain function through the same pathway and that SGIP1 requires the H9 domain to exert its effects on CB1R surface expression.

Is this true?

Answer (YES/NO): YES